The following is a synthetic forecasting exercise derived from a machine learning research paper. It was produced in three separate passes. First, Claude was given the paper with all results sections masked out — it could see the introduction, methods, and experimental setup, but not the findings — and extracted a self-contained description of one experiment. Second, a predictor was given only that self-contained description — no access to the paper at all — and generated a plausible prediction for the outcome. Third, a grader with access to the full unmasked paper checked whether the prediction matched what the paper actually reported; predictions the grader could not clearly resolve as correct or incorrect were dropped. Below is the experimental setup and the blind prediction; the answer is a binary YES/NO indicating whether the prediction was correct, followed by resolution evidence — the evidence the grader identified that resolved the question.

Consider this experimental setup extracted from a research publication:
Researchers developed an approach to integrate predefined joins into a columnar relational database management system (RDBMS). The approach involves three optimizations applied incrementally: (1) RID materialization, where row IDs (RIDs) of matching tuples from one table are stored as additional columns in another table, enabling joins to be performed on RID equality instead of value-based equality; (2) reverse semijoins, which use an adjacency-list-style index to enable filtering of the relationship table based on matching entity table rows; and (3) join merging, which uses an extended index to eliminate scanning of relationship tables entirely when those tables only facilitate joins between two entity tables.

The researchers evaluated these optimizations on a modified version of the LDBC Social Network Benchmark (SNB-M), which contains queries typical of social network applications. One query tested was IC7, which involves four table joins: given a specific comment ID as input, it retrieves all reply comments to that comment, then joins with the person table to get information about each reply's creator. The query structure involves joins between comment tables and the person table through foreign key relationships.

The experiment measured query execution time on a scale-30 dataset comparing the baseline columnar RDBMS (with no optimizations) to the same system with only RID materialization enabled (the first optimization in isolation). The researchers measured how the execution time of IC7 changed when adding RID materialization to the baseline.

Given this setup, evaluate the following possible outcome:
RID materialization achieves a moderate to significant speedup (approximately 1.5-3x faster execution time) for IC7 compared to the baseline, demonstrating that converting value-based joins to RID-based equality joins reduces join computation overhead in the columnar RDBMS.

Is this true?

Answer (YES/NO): NO